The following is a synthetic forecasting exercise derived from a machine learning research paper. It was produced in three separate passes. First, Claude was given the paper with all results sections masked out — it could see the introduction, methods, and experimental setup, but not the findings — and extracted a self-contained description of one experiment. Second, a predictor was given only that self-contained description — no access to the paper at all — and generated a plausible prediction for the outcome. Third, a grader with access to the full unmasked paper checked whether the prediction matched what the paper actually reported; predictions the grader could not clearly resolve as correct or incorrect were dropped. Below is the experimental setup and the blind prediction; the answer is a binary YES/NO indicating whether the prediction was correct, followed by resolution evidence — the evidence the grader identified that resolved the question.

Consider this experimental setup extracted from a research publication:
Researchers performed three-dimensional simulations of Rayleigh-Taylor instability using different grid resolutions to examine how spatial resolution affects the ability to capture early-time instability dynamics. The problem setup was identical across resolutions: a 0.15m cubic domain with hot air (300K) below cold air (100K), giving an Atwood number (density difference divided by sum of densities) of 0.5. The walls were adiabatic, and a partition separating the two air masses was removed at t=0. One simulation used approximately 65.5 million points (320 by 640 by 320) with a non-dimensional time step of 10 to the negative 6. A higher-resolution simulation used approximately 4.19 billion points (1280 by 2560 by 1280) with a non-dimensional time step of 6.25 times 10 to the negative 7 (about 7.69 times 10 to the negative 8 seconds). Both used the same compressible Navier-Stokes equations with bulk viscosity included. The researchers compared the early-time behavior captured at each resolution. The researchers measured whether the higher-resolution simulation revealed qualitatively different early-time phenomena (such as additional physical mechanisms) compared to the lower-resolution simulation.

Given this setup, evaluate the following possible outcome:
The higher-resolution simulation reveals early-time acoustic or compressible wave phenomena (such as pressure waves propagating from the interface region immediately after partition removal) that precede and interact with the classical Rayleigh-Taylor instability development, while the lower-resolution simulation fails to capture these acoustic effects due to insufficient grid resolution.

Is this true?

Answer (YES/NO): YES